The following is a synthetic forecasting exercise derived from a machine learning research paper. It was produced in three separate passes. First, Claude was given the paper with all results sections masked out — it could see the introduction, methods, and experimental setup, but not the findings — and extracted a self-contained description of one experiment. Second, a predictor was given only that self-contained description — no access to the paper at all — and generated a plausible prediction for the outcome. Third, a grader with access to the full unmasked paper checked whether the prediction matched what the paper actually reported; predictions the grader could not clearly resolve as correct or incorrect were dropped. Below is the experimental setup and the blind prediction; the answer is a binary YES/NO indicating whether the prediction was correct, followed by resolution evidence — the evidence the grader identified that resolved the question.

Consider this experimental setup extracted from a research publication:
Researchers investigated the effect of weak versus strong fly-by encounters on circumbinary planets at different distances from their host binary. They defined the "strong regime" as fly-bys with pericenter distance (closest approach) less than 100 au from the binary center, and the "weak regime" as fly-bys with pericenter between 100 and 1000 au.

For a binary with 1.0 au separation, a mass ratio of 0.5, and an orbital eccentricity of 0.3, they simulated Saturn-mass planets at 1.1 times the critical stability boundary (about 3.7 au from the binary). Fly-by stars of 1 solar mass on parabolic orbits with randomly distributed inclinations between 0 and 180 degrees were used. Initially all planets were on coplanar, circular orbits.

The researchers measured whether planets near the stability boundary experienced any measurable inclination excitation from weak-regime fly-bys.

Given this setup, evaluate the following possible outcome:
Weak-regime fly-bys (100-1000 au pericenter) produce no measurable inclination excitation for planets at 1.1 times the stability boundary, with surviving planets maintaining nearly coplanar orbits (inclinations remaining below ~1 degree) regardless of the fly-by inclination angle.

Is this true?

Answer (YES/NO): YES